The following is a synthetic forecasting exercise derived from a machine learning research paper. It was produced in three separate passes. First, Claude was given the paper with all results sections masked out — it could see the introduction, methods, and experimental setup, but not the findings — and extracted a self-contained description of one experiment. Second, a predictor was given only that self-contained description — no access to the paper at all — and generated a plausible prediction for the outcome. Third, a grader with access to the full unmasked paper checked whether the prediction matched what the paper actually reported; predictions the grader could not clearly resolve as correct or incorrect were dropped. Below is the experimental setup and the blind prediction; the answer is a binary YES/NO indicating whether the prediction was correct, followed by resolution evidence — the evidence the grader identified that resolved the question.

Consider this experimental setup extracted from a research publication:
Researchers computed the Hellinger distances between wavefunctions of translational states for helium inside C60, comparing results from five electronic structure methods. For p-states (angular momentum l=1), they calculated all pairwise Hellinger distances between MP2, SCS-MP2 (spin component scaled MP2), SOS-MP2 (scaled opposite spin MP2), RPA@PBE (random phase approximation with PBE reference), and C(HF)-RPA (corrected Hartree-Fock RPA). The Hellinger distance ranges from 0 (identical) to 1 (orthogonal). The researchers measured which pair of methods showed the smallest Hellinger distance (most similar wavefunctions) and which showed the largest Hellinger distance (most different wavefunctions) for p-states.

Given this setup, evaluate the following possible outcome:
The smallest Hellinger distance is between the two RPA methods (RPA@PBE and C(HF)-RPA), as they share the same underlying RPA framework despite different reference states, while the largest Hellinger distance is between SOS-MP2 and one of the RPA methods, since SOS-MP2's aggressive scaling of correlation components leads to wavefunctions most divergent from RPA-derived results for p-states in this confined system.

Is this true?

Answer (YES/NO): NO